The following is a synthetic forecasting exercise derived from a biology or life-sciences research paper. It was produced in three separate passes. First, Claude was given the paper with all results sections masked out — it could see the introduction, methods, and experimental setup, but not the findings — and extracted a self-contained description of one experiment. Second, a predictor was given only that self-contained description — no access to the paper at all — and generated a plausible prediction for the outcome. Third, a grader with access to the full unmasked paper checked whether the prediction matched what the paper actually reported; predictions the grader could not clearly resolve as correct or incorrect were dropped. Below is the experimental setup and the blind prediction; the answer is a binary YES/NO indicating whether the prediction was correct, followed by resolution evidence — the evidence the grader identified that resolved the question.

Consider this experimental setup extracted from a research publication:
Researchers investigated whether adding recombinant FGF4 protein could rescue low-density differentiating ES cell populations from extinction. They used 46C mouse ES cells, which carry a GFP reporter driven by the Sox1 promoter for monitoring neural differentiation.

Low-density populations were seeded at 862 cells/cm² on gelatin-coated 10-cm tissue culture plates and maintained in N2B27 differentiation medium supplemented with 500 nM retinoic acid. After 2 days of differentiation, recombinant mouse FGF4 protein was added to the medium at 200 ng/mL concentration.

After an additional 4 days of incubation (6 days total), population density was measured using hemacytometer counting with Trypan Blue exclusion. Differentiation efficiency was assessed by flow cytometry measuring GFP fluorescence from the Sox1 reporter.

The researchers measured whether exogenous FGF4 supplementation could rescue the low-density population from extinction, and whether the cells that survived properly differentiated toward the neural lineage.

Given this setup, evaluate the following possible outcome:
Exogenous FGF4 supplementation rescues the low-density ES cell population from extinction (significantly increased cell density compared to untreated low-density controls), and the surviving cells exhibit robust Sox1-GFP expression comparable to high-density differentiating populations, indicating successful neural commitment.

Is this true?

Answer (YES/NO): NO